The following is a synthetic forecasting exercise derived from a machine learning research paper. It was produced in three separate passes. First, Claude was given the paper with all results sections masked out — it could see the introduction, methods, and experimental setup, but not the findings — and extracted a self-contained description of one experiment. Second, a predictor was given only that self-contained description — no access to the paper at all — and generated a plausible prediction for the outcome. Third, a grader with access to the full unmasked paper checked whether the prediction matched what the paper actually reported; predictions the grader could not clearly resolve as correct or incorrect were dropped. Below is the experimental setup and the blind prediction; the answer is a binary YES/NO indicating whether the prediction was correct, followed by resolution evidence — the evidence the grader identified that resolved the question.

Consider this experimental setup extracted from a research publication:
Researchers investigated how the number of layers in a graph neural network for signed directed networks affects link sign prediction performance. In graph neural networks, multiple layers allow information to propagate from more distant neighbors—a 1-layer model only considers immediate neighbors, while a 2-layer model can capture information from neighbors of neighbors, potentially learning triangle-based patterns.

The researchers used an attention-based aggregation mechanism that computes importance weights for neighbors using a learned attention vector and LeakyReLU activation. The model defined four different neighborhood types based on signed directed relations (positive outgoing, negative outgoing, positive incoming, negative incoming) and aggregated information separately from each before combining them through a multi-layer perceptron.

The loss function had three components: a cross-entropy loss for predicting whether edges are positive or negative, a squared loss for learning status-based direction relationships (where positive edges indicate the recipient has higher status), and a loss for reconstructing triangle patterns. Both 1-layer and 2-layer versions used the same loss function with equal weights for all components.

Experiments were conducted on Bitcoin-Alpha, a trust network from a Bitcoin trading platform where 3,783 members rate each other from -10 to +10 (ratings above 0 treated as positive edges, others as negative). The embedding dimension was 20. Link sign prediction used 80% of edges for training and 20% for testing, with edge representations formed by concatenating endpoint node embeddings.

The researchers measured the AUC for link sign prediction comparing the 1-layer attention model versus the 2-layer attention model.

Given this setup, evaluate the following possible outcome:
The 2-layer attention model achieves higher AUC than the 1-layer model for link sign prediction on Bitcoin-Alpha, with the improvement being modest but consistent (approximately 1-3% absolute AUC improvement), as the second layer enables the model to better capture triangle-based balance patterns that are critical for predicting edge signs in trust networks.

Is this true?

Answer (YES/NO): NO